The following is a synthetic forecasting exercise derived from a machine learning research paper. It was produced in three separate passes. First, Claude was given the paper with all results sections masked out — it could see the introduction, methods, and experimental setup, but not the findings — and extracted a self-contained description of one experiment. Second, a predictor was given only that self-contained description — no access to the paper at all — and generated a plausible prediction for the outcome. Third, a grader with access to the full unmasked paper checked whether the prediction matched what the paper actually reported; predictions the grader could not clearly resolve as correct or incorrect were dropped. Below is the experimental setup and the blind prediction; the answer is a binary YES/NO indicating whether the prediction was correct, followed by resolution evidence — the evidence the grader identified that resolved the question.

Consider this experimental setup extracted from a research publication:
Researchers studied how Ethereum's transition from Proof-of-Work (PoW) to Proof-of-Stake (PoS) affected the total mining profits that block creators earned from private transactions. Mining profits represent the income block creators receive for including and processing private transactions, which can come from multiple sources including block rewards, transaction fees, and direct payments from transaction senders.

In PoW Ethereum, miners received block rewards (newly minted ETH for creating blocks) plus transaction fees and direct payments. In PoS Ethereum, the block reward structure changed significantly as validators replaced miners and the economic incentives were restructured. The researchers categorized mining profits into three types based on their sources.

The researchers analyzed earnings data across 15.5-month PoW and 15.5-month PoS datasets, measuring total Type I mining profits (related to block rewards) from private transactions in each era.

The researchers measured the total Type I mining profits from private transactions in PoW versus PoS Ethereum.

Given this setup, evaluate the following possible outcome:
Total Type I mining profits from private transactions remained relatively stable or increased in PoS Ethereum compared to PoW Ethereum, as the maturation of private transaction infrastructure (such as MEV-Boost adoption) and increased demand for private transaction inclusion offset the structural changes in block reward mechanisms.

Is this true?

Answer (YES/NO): NO